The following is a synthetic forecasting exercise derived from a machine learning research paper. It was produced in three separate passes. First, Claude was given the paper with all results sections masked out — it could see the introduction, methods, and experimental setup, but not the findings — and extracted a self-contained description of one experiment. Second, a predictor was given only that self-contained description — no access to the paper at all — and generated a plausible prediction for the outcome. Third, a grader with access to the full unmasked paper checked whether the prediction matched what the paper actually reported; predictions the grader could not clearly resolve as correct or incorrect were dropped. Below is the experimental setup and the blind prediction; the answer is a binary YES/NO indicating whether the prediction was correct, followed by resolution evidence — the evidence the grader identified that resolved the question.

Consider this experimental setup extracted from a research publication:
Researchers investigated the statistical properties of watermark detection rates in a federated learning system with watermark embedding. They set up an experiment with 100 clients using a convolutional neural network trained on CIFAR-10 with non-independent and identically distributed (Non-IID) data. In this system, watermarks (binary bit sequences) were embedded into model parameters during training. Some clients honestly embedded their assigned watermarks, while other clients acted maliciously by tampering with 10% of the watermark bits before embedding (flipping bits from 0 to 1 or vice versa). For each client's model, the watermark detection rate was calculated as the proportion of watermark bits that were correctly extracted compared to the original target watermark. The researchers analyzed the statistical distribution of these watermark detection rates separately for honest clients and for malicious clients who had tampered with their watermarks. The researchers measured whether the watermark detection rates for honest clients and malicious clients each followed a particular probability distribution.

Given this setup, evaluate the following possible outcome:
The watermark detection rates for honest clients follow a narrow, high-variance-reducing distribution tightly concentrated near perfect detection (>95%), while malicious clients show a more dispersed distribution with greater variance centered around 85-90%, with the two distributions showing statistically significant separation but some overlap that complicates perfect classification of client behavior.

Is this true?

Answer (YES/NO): NO